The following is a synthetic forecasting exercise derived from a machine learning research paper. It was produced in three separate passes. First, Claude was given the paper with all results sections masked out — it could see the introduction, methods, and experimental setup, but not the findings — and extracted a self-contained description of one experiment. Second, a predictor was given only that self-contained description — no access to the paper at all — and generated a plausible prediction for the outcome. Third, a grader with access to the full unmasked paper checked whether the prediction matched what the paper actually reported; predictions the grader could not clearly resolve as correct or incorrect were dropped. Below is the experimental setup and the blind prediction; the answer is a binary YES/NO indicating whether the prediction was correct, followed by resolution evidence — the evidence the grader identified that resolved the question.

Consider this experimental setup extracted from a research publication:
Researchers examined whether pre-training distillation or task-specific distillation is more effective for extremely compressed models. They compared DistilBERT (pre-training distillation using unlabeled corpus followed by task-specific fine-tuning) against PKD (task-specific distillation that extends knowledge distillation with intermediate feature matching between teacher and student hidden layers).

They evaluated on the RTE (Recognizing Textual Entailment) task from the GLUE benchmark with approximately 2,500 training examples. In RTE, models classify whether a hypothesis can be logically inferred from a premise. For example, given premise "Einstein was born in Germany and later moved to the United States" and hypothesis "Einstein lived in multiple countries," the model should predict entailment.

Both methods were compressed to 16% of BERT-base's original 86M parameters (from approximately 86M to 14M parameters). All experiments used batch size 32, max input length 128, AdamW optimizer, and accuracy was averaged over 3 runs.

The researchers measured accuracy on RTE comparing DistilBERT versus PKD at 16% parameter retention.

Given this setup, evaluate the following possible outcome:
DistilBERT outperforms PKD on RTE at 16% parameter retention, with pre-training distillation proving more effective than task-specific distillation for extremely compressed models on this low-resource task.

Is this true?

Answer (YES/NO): YES